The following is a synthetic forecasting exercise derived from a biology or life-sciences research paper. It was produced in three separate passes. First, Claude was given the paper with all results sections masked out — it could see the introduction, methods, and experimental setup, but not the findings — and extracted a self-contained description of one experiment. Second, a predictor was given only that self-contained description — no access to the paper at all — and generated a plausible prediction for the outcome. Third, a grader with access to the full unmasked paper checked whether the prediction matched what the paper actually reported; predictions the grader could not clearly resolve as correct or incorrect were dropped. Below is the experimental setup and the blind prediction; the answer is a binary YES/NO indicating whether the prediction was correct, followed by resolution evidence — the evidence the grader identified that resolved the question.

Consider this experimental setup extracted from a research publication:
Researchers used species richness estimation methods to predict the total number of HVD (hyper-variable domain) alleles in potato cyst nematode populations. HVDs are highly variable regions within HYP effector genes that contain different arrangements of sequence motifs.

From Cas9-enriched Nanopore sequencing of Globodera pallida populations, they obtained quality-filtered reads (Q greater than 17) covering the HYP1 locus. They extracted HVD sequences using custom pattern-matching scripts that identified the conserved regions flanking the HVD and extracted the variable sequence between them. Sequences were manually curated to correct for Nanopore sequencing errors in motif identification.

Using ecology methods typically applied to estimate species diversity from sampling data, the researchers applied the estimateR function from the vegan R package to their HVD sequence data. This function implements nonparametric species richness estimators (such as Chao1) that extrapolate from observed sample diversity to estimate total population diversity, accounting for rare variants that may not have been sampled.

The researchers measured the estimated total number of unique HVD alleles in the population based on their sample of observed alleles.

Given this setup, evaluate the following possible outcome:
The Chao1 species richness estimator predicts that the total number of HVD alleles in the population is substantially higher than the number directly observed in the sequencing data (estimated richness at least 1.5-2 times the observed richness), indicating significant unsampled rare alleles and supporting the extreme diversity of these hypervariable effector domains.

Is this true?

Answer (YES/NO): YES